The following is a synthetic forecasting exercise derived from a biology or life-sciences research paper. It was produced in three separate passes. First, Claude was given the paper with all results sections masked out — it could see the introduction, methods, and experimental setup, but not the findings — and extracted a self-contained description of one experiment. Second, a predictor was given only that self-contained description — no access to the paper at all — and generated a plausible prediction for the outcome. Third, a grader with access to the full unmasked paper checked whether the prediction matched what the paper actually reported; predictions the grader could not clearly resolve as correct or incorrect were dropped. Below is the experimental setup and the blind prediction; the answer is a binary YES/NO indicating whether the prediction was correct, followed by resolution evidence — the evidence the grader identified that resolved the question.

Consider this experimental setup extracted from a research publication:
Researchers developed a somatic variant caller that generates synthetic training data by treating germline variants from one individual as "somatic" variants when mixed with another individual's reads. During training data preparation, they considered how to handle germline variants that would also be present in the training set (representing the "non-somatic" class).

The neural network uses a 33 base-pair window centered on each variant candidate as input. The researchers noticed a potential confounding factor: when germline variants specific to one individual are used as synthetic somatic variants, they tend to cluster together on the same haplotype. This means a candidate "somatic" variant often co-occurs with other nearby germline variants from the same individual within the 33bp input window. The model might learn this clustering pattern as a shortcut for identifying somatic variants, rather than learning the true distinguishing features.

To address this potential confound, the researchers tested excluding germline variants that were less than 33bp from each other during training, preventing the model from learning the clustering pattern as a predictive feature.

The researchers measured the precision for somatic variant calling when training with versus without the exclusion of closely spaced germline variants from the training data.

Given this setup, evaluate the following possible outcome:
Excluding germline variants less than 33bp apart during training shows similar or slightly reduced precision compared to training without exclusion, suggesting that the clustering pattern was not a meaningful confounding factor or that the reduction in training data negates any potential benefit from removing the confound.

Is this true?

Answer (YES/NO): NO